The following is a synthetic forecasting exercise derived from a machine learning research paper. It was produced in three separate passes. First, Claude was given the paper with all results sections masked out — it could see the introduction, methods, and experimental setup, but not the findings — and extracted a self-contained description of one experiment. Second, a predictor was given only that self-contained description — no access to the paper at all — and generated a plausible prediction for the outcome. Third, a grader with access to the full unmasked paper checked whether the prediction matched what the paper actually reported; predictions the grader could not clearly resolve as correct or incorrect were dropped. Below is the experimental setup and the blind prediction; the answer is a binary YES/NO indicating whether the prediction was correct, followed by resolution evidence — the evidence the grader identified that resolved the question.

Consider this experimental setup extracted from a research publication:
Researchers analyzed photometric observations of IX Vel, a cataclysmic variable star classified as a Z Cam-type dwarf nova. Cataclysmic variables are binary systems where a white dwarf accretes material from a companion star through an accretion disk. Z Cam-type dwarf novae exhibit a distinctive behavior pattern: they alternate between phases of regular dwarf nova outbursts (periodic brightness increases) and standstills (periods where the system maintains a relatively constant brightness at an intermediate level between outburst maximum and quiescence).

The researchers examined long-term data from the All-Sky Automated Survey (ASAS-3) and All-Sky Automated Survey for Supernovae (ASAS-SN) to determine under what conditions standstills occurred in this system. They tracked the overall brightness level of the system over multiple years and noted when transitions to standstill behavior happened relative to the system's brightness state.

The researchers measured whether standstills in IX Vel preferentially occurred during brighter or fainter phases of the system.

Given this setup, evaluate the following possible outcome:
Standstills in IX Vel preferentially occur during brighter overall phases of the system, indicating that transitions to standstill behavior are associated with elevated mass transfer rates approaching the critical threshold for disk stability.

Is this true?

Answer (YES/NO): YES